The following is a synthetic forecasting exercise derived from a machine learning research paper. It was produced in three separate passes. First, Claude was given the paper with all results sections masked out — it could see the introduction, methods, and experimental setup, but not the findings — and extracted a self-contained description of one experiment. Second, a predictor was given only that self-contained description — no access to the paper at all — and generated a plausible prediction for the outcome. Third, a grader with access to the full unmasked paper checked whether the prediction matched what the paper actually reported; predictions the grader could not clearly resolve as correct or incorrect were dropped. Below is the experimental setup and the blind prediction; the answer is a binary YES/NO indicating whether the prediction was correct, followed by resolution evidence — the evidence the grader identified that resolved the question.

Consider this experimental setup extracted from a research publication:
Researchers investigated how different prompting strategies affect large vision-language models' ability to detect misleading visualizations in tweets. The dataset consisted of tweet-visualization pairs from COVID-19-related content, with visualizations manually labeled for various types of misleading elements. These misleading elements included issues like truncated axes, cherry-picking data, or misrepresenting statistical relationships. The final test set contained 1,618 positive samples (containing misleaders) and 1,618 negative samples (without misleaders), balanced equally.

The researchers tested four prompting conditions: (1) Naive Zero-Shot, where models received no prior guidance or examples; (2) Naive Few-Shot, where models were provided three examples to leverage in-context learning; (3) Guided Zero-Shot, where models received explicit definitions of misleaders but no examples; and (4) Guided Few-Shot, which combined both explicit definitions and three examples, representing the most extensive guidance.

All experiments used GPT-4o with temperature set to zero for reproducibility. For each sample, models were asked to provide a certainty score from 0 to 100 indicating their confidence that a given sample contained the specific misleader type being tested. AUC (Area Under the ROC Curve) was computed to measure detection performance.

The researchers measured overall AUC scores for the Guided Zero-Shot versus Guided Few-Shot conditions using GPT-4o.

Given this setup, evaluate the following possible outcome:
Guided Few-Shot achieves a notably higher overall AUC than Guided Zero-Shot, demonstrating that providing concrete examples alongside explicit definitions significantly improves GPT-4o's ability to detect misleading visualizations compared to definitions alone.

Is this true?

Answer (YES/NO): NO